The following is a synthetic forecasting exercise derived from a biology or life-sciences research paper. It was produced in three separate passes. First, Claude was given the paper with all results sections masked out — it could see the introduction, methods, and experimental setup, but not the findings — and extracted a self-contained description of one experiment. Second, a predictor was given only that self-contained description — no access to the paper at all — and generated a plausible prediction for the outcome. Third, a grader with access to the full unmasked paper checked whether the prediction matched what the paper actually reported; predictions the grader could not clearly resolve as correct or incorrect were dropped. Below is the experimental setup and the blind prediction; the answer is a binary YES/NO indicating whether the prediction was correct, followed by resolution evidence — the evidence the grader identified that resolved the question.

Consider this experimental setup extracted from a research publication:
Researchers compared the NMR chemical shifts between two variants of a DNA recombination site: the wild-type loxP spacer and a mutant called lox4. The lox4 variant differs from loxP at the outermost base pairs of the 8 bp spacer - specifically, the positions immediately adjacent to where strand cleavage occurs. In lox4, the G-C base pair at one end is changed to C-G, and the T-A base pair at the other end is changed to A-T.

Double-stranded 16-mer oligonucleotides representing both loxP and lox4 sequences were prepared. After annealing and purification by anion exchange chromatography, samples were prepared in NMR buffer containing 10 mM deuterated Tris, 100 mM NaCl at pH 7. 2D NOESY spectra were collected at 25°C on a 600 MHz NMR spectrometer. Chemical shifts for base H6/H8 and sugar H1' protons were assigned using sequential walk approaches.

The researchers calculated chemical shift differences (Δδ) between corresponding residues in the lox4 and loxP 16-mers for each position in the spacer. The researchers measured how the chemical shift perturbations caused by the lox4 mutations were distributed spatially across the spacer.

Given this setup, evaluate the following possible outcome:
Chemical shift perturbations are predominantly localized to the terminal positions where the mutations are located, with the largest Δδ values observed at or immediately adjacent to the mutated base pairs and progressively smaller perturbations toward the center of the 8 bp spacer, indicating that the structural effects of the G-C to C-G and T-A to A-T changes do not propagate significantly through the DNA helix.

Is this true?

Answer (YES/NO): YES